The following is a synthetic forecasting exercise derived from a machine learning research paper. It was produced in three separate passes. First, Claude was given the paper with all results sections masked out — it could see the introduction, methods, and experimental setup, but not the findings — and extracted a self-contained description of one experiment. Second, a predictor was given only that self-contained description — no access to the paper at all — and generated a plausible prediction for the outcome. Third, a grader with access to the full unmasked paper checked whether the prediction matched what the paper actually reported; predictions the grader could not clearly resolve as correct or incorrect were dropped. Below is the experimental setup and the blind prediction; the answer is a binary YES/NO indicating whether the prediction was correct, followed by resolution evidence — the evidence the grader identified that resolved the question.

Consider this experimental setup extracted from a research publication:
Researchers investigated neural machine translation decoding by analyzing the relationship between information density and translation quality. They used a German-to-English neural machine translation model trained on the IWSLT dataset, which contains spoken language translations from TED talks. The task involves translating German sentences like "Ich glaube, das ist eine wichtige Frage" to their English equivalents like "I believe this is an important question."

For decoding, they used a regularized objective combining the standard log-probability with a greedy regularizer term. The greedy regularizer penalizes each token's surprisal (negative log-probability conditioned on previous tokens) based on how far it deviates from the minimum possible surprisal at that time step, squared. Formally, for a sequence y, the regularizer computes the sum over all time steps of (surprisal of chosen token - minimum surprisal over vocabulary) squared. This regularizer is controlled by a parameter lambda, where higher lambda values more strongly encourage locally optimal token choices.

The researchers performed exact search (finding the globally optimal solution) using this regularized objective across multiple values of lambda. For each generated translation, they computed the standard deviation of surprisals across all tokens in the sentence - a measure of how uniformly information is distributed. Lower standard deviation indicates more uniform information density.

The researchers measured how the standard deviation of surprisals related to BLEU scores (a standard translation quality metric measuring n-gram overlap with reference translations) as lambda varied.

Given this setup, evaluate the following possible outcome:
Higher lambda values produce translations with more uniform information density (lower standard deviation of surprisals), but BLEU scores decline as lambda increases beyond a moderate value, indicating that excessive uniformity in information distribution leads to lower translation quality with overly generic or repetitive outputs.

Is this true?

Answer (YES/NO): NO